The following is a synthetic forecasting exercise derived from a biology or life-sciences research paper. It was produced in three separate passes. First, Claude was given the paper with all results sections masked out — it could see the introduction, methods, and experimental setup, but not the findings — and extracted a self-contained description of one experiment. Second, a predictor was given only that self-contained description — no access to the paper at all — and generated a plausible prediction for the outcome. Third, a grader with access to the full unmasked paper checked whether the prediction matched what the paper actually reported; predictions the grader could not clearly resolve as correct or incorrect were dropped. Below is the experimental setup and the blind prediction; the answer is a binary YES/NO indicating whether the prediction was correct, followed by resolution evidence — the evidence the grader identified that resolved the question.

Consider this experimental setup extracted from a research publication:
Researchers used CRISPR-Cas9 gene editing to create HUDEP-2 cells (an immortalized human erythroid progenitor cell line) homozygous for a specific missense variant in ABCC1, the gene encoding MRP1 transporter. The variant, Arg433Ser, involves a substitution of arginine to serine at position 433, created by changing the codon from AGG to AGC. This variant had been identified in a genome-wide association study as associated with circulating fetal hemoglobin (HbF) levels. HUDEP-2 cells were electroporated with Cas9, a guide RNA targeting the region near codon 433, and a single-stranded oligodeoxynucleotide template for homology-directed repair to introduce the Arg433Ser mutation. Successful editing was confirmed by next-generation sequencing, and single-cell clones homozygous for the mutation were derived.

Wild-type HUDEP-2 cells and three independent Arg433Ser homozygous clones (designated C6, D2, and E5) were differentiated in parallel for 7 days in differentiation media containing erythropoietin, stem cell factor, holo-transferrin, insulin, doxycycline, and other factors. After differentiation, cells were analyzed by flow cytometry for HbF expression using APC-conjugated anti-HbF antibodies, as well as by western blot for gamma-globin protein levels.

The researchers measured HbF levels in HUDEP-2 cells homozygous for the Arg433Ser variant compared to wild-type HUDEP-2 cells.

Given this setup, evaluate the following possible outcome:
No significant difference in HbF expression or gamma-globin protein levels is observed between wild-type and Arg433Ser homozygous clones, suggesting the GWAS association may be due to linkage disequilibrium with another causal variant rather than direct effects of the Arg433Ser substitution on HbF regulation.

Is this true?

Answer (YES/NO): NO